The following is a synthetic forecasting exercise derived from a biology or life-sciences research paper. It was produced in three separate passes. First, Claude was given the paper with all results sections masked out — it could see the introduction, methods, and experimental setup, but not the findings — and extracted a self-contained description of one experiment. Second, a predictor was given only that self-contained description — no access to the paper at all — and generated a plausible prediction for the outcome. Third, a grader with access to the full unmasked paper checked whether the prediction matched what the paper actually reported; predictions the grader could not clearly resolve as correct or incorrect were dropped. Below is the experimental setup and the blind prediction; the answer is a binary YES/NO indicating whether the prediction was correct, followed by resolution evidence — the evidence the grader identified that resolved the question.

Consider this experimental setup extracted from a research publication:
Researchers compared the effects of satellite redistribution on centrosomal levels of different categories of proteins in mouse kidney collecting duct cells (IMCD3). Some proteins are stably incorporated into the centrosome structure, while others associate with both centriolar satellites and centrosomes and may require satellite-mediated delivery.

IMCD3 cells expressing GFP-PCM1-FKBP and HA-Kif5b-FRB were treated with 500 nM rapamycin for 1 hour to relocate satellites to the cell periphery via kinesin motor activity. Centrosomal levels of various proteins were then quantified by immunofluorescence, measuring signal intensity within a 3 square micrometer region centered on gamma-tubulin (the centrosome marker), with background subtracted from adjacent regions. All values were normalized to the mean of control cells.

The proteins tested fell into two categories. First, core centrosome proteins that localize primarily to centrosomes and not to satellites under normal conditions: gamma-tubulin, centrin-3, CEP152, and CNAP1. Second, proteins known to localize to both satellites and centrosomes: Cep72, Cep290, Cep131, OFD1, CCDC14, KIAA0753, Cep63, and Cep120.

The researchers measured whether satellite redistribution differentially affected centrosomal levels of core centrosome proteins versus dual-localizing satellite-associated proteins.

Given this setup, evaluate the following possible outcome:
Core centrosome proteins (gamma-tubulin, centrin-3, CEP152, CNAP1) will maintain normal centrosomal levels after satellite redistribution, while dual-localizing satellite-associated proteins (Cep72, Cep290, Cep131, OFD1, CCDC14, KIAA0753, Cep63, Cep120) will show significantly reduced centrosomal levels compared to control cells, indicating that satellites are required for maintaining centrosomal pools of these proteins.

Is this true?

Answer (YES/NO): NO